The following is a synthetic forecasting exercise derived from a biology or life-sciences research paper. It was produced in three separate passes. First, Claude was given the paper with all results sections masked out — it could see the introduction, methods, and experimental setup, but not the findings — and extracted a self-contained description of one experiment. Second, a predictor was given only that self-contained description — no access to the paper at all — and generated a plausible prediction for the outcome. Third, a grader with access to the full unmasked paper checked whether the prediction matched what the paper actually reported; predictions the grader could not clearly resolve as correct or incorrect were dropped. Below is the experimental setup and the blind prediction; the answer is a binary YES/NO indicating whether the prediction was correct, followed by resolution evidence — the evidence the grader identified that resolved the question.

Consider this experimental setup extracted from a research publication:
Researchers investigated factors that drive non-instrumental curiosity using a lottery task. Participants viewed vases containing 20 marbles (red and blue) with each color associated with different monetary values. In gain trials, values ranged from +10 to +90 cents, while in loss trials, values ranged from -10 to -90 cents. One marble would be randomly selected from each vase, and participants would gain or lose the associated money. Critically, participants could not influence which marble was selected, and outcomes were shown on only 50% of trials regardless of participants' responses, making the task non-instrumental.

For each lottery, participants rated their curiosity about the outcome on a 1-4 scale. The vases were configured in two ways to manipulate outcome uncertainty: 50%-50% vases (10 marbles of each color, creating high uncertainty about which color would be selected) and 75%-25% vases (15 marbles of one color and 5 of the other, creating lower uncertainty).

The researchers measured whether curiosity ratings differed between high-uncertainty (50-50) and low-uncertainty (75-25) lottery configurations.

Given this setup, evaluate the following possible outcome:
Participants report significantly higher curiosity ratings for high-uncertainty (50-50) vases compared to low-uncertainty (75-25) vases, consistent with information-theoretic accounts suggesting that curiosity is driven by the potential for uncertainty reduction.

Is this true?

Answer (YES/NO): YES